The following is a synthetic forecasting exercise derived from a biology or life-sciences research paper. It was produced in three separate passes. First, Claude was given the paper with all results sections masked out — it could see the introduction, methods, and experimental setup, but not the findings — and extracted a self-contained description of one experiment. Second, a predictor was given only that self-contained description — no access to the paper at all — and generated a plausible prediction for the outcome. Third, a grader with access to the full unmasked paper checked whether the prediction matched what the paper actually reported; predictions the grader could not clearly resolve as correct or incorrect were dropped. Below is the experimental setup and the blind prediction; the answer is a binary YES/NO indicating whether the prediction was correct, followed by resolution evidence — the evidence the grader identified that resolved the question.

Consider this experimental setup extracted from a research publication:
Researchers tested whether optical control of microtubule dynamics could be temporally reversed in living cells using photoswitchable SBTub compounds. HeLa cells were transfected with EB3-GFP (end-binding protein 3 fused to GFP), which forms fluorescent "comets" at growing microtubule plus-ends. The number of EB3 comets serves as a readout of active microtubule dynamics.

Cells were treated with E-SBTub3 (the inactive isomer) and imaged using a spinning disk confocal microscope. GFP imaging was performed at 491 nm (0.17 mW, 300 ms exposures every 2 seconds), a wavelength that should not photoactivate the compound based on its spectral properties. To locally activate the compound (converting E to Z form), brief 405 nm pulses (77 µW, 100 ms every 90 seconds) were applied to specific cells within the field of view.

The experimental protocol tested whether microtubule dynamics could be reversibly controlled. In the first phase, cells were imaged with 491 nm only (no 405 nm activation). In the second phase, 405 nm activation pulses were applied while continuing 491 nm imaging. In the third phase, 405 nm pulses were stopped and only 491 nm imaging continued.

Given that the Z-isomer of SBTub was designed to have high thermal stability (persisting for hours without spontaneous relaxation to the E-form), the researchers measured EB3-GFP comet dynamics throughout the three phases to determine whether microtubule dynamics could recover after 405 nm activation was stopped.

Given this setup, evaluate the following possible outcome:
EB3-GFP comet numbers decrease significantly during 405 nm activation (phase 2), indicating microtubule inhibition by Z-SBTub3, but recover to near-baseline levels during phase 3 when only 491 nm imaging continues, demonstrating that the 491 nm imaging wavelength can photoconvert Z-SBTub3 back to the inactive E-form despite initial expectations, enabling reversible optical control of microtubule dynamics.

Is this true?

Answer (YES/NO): NO